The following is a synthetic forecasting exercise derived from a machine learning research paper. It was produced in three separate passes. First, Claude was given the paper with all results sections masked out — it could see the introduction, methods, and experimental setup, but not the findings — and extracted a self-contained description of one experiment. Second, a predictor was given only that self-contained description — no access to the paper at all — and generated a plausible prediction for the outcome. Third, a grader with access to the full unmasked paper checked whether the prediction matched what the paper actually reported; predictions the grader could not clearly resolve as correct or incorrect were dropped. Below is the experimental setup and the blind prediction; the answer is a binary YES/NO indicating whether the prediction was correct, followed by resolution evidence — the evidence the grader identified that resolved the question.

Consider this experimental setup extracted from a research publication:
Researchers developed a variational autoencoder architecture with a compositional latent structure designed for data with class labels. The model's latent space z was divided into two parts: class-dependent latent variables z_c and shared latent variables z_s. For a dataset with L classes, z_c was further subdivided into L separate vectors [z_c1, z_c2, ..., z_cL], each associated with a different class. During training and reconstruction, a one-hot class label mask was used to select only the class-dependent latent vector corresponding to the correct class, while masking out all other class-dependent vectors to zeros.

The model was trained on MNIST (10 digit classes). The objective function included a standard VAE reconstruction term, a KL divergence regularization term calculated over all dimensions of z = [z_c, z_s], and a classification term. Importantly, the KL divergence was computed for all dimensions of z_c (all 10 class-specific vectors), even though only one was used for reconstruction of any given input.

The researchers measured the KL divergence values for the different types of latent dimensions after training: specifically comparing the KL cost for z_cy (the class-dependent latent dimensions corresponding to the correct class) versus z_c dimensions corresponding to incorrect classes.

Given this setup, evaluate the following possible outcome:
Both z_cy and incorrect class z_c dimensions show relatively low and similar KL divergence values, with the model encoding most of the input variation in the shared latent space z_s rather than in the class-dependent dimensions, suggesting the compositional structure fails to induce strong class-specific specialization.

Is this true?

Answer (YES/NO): NO